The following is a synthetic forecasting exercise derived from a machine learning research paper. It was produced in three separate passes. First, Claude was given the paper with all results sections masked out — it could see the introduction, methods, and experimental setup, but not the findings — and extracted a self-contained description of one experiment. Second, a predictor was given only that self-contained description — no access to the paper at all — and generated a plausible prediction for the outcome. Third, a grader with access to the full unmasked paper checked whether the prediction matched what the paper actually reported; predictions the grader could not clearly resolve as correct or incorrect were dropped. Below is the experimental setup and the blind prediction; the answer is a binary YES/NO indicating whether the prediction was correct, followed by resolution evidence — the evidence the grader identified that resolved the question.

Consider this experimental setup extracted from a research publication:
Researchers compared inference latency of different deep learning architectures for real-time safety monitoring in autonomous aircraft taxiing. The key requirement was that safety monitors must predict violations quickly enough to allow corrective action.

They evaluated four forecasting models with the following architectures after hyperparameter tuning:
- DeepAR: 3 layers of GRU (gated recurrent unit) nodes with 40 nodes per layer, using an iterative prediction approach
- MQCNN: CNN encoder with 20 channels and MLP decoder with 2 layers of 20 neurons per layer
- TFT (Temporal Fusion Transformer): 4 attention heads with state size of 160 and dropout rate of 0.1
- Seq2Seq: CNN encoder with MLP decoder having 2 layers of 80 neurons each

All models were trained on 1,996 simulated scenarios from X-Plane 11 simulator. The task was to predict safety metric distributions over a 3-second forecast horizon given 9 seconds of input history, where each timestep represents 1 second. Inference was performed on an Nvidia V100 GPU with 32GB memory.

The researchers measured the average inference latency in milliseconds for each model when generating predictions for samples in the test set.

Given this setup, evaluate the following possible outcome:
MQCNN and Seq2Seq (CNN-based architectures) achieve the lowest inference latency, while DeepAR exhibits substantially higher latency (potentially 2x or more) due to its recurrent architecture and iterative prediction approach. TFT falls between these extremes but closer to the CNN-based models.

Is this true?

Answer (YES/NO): NO